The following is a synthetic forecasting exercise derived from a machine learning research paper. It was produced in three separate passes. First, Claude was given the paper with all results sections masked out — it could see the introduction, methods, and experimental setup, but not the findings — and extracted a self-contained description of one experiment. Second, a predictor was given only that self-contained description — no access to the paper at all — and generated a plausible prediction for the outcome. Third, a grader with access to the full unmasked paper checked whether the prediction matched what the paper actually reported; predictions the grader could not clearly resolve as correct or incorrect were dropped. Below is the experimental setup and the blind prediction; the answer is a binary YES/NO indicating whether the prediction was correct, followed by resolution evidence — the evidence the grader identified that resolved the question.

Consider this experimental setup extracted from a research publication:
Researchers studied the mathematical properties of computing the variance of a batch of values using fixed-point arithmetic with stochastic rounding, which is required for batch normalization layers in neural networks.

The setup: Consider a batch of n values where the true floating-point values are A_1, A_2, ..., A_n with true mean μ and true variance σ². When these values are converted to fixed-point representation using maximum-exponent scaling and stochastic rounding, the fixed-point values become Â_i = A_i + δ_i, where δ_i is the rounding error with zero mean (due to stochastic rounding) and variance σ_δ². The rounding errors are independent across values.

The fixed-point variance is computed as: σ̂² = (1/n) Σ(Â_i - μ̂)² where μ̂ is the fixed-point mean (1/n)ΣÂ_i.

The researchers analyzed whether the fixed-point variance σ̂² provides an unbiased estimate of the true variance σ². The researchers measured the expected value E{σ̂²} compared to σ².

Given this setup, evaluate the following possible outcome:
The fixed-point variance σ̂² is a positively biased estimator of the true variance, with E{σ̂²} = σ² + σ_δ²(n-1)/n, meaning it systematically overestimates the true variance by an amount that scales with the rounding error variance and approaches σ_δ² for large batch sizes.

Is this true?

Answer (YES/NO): NO